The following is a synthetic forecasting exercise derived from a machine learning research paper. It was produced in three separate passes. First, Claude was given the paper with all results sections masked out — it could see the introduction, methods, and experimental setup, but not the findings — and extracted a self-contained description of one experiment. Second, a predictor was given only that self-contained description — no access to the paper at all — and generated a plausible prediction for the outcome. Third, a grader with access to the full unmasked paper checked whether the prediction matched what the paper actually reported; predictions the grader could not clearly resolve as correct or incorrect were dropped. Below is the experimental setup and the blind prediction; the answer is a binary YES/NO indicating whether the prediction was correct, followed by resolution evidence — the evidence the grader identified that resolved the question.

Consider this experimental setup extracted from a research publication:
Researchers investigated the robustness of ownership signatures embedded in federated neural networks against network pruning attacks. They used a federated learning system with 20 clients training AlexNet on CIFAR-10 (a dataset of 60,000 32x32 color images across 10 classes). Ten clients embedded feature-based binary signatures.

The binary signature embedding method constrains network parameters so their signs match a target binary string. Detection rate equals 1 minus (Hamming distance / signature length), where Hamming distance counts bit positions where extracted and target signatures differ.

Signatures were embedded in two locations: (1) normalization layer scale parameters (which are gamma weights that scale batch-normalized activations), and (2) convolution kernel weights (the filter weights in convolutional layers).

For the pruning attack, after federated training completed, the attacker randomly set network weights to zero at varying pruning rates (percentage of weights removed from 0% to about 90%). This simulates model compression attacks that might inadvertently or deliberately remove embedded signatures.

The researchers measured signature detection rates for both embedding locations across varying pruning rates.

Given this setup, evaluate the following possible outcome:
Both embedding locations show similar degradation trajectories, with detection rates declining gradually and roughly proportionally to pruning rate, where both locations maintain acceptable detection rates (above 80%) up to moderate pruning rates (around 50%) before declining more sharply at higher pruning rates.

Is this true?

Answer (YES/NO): NO